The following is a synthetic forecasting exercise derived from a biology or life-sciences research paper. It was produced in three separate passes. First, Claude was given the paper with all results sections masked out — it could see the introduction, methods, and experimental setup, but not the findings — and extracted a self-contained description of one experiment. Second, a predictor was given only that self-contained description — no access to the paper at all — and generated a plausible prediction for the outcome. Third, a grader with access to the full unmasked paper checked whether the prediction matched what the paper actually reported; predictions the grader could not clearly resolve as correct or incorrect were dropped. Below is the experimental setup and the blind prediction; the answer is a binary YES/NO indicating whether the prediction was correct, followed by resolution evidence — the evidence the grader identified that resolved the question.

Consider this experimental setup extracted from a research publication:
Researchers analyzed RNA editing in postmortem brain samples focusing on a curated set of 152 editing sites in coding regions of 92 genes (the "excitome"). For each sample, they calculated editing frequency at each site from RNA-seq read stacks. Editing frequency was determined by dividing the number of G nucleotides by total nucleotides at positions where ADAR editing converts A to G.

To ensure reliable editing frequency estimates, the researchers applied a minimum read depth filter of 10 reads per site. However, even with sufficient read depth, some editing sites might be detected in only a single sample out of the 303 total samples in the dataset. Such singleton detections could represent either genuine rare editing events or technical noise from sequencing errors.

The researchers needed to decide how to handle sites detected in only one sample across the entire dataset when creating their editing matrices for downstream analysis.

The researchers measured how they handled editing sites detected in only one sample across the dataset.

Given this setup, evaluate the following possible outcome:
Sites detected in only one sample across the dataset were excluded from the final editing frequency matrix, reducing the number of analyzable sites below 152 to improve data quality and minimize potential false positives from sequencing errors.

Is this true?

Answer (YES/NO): YES